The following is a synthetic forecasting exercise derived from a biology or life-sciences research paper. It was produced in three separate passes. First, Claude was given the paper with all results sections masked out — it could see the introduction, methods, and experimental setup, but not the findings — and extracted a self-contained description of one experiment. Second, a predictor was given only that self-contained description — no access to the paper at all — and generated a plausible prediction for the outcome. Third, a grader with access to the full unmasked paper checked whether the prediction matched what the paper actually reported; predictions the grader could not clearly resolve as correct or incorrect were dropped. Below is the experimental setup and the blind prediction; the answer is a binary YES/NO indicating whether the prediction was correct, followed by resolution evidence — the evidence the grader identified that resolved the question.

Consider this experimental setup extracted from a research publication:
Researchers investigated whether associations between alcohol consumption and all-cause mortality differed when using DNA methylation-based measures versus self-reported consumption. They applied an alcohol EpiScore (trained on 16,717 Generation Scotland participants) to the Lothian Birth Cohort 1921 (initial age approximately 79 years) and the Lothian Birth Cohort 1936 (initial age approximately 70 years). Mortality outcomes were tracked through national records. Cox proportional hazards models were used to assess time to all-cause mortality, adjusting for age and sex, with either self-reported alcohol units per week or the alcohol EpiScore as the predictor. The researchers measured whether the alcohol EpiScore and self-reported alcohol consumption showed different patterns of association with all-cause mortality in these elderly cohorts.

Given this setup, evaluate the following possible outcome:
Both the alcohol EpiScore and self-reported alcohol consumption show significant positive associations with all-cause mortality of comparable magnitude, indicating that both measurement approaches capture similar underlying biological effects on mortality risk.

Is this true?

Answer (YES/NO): NO